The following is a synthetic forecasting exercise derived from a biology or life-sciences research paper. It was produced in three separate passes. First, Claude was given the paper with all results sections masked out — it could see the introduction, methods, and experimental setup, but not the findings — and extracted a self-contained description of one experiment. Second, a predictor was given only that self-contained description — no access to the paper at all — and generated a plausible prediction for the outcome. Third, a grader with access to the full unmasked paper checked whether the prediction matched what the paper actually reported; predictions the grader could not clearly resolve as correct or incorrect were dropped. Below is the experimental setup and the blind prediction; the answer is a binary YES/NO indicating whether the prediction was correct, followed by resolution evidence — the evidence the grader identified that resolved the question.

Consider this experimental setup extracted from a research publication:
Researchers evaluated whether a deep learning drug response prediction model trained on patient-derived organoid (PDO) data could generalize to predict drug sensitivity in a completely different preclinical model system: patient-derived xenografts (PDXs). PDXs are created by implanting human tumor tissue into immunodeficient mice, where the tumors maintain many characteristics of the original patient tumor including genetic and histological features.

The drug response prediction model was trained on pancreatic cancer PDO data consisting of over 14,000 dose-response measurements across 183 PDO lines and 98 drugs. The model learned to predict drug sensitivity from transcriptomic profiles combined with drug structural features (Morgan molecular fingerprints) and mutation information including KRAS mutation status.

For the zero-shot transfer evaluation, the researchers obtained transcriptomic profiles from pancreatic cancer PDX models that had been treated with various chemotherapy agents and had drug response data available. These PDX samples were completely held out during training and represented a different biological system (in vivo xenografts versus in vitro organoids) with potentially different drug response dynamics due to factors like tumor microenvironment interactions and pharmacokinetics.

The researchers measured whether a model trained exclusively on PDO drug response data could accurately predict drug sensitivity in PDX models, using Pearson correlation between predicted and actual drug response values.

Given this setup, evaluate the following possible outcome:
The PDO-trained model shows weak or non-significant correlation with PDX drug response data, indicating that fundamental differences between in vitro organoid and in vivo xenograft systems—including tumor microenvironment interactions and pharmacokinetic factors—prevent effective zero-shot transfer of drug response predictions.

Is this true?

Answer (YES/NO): NO